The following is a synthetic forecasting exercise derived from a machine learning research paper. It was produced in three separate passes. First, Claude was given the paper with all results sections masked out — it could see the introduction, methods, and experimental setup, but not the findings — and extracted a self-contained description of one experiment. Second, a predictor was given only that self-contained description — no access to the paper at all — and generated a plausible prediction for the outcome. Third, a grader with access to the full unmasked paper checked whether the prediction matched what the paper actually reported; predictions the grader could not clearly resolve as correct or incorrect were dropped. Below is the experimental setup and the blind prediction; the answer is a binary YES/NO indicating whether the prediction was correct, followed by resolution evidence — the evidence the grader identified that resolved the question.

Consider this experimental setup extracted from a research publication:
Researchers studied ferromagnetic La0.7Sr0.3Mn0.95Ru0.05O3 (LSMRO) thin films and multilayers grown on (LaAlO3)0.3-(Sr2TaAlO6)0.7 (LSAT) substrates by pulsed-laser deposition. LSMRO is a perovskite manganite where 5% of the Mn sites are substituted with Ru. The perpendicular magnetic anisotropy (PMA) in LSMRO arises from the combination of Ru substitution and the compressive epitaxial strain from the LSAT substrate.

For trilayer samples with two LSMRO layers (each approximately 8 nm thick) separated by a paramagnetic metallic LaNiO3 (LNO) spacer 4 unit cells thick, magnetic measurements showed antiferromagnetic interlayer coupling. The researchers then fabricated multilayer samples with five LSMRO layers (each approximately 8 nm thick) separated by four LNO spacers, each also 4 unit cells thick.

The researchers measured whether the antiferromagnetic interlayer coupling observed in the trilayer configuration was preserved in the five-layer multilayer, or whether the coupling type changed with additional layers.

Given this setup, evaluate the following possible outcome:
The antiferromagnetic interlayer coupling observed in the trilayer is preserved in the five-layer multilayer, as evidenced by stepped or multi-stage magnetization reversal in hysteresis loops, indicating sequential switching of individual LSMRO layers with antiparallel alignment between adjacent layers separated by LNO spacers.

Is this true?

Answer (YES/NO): YES